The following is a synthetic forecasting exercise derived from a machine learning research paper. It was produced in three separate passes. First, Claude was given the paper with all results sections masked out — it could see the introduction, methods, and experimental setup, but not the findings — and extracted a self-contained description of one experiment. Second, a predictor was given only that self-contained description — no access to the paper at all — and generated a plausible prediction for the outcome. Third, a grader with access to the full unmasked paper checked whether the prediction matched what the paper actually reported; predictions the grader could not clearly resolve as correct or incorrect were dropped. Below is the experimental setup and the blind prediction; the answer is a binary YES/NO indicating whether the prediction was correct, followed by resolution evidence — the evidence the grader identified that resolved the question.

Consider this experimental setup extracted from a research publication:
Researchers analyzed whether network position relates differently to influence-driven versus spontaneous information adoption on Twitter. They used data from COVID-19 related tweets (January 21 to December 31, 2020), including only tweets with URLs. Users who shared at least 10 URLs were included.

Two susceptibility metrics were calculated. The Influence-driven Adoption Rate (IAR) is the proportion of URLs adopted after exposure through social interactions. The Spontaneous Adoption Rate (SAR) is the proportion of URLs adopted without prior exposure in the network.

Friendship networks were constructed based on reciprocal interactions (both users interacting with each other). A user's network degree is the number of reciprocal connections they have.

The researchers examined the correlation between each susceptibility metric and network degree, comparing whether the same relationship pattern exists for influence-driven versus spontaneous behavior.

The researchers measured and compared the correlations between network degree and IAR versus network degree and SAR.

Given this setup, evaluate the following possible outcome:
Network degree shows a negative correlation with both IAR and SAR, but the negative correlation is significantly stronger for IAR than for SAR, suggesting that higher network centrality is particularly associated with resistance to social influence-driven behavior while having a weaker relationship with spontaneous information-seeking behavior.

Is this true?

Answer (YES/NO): NO